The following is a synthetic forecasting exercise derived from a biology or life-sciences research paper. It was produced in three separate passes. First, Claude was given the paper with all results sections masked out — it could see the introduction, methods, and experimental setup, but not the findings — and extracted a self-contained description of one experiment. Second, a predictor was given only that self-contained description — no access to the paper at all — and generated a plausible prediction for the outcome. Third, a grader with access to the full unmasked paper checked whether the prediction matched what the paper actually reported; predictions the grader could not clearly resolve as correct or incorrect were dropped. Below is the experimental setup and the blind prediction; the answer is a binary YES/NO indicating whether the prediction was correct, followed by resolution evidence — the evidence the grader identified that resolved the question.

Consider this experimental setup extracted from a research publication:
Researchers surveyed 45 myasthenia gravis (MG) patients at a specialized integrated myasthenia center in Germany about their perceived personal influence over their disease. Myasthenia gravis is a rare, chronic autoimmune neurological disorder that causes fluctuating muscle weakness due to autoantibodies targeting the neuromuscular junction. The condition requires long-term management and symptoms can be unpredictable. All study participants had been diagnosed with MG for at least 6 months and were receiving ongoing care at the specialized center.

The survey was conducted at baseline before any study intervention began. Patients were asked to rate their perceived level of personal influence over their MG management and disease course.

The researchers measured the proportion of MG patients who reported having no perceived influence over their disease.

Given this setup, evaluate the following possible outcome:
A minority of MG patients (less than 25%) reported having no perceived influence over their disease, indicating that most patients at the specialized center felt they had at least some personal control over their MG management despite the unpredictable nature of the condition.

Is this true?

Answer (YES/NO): NO